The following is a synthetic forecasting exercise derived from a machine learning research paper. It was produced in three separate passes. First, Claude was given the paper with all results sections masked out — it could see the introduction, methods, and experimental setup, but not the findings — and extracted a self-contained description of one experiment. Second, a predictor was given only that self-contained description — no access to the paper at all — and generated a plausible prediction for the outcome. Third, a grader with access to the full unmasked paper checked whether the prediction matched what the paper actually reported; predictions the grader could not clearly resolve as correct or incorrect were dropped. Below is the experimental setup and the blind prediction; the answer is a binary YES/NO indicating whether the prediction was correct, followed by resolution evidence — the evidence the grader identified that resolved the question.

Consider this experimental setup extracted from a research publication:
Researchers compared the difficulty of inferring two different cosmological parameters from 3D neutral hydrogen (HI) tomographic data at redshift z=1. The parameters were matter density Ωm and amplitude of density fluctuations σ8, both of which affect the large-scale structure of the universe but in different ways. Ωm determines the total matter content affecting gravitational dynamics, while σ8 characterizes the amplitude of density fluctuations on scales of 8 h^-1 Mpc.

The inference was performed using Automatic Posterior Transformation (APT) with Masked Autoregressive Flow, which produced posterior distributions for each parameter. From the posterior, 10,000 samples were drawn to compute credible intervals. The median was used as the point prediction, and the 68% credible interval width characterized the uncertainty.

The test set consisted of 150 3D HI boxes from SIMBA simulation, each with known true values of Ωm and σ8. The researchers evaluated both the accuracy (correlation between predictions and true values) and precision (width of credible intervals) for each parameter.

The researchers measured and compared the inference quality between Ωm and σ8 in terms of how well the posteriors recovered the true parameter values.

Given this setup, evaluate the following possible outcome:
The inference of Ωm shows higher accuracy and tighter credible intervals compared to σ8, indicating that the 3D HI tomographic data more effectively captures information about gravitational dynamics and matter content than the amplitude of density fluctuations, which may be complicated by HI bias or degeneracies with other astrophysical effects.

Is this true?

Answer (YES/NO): NO